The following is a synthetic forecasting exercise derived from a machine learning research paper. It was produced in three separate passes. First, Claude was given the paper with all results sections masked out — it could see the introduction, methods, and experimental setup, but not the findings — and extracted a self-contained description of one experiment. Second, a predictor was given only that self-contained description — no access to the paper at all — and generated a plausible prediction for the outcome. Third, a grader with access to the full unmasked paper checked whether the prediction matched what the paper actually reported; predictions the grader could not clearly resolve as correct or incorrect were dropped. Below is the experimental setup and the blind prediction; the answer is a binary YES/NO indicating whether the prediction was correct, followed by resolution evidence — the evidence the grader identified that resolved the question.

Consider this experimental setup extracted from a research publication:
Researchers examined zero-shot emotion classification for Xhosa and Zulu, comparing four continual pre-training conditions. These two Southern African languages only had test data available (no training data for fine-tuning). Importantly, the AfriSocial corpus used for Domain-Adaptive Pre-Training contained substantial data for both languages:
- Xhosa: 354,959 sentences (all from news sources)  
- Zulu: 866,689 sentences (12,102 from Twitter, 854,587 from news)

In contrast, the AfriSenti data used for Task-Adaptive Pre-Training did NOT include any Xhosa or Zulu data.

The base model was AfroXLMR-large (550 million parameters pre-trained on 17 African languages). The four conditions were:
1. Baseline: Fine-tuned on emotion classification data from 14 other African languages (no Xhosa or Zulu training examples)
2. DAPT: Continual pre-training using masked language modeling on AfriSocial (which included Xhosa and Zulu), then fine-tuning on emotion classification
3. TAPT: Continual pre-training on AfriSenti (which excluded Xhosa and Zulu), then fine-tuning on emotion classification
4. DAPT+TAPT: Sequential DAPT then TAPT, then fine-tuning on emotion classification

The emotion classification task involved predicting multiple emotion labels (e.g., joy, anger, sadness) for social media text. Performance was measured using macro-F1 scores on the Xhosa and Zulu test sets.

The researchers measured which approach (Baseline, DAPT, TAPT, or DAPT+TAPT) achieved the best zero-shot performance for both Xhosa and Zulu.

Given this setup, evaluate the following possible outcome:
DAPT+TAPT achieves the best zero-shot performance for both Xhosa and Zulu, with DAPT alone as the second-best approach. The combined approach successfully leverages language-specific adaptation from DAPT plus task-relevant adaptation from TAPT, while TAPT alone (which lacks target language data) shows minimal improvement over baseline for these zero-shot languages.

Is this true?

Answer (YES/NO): NO